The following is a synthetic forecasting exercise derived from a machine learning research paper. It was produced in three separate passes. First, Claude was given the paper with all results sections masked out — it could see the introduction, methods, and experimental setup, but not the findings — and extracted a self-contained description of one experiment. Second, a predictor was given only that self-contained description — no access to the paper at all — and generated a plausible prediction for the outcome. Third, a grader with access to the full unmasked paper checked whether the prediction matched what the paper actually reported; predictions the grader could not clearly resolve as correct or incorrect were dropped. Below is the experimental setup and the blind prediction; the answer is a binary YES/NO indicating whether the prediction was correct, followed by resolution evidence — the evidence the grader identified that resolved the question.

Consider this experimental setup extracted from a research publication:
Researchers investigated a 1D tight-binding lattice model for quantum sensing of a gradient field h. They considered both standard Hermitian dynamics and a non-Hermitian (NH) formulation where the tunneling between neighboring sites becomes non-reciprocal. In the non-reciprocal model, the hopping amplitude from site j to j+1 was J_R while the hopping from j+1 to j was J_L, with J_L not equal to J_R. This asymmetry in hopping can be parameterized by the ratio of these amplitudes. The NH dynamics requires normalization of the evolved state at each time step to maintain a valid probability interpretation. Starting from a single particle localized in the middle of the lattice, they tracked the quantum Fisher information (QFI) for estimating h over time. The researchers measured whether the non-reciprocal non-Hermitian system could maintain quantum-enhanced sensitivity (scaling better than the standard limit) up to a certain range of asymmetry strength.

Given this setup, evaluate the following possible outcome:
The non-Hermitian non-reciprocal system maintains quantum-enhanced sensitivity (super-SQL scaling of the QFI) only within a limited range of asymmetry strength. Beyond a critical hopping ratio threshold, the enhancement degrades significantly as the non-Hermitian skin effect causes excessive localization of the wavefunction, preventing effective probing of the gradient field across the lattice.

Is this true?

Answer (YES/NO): NO